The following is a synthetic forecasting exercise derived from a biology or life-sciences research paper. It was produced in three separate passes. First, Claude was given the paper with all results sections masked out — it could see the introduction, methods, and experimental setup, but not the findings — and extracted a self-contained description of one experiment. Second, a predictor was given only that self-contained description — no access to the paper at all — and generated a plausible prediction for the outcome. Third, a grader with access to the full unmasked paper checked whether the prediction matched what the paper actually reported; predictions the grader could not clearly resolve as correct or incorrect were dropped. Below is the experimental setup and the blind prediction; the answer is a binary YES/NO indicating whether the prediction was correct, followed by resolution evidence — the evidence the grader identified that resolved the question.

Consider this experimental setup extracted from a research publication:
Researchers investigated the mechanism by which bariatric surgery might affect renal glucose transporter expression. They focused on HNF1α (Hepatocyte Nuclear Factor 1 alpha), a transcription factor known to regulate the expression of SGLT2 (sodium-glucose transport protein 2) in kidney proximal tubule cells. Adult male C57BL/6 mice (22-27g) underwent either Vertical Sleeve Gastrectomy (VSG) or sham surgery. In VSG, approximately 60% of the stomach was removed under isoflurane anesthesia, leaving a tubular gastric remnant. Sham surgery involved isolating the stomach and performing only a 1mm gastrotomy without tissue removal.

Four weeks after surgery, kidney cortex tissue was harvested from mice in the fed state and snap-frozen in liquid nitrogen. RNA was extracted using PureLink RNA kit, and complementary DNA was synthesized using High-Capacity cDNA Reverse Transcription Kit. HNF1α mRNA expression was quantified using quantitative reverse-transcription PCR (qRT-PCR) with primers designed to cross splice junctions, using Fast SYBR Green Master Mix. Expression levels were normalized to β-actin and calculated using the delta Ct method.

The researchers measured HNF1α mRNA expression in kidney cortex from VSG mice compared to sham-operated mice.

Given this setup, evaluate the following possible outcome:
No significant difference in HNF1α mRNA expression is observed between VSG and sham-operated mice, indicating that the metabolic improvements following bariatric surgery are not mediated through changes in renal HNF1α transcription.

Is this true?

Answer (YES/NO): YES